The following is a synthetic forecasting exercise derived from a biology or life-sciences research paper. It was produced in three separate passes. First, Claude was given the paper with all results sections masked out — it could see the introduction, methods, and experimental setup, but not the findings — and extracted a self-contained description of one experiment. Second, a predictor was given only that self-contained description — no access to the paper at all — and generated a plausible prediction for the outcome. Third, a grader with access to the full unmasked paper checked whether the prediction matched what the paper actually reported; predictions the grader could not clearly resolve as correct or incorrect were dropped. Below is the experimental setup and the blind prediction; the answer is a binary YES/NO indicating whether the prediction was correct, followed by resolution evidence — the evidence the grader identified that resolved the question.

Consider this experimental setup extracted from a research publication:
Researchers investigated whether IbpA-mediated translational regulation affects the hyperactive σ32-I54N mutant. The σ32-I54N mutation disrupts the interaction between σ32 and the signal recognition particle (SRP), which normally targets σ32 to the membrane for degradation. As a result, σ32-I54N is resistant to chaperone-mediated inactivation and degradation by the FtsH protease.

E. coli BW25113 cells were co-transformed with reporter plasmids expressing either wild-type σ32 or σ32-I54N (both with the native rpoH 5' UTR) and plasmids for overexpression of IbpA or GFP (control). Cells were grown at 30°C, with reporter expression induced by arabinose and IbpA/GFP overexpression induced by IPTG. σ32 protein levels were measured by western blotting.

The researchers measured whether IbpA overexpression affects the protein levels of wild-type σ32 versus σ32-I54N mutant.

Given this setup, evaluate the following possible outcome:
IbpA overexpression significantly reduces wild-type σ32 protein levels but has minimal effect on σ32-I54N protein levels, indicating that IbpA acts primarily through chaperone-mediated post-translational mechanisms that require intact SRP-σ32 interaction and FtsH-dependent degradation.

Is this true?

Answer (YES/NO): NO